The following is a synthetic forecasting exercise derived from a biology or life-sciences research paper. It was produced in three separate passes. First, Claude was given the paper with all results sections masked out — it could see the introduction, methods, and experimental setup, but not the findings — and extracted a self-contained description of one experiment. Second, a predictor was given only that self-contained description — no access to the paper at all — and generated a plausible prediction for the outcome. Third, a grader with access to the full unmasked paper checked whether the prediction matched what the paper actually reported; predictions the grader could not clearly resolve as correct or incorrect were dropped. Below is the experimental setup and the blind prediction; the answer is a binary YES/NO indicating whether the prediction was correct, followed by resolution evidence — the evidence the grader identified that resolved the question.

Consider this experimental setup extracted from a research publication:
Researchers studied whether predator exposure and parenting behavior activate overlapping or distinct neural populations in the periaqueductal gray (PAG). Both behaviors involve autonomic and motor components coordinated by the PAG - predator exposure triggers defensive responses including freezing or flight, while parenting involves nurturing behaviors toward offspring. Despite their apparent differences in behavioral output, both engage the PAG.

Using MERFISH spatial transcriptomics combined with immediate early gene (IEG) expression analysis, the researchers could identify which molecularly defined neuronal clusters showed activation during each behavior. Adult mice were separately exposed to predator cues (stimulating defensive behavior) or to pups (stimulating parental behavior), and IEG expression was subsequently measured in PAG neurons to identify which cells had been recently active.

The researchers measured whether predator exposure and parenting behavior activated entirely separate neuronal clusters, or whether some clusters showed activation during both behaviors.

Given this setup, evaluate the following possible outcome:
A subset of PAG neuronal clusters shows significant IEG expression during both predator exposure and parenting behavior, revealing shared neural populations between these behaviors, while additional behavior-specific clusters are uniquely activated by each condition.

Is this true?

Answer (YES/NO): YES